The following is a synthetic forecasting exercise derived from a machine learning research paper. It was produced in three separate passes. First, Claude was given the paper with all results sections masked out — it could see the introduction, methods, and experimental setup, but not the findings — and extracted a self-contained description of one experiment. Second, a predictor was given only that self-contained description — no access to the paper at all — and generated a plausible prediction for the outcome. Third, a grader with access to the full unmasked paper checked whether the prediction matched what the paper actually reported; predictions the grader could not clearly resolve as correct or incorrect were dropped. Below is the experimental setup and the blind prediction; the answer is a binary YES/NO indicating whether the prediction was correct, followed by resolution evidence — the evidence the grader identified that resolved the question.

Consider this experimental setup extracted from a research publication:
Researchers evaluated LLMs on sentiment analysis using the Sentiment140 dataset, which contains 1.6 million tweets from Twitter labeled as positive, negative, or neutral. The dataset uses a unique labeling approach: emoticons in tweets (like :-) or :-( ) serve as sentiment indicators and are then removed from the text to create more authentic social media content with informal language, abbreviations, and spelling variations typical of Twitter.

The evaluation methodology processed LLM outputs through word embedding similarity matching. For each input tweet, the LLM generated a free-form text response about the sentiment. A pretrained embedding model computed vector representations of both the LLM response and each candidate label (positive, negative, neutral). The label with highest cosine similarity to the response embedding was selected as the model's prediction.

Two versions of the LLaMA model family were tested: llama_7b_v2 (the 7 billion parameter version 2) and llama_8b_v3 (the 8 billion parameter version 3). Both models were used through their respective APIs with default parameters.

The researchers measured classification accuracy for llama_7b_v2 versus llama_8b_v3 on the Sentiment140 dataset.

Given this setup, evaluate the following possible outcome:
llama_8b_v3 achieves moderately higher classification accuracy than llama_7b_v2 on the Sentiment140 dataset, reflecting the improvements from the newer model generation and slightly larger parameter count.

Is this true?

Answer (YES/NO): NO